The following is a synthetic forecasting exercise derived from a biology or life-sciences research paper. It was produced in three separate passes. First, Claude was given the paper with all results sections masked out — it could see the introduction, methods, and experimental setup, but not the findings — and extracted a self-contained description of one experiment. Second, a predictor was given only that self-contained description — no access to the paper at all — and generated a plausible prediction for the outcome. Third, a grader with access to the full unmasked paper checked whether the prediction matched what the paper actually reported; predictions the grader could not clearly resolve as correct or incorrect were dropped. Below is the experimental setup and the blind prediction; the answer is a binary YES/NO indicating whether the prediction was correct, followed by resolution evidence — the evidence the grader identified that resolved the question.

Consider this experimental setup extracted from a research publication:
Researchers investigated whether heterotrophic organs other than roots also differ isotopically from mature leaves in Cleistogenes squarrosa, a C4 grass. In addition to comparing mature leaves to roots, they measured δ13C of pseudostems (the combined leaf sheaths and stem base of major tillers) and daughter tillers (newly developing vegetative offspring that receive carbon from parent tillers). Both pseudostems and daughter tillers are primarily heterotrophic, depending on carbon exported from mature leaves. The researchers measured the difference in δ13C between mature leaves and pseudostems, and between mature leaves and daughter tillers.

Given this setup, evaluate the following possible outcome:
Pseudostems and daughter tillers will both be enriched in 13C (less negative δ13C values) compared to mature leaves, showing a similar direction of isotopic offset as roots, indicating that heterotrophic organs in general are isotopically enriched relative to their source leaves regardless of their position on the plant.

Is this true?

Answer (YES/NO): YES